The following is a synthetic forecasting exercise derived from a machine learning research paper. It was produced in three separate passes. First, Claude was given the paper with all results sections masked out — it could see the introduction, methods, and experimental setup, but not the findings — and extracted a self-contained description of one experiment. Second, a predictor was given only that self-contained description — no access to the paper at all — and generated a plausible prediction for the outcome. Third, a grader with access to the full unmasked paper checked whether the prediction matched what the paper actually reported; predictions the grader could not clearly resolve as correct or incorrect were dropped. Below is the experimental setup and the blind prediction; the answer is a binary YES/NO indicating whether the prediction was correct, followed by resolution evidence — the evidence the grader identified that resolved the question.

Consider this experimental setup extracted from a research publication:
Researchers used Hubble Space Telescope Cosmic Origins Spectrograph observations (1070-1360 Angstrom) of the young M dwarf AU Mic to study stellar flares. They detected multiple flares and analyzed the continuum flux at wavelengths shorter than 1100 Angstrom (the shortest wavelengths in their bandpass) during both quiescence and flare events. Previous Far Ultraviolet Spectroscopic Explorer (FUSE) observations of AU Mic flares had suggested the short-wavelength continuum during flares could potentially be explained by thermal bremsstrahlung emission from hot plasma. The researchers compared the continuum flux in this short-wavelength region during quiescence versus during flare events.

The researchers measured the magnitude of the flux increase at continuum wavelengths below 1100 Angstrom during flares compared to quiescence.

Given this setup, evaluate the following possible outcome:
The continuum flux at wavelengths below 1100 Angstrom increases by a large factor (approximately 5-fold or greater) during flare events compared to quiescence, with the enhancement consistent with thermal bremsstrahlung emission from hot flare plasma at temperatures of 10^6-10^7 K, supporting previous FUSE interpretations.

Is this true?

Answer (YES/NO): NO